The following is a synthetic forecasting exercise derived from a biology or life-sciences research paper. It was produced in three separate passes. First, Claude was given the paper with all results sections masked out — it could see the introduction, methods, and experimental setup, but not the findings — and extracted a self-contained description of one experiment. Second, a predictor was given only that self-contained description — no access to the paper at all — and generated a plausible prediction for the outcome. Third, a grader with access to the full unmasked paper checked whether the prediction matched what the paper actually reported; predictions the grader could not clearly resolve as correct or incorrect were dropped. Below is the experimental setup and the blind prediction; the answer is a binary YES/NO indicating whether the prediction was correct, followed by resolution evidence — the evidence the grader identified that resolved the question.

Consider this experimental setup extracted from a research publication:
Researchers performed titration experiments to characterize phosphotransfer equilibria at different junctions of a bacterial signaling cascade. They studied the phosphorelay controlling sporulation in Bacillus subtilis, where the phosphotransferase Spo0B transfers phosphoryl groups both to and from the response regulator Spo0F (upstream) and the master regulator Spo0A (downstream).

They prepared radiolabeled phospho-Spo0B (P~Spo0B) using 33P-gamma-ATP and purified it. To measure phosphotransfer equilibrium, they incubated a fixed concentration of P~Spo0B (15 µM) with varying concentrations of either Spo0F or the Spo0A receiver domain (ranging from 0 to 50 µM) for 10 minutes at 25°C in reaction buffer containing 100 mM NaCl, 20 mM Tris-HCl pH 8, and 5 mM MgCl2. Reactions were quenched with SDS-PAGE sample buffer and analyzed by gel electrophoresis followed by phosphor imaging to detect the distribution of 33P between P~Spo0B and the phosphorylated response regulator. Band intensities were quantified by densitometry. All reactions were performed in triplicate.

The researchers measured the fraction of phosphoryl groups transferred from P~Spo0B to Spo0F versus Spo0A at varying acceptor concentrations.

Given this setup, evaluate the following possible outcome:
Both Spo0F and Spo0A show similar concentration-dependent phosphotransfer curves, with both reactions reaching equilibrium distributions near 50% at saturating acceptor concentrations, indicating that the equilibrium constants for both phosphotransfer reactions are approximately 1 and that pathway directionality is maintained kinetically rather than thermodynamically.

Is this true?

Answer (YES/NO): NO